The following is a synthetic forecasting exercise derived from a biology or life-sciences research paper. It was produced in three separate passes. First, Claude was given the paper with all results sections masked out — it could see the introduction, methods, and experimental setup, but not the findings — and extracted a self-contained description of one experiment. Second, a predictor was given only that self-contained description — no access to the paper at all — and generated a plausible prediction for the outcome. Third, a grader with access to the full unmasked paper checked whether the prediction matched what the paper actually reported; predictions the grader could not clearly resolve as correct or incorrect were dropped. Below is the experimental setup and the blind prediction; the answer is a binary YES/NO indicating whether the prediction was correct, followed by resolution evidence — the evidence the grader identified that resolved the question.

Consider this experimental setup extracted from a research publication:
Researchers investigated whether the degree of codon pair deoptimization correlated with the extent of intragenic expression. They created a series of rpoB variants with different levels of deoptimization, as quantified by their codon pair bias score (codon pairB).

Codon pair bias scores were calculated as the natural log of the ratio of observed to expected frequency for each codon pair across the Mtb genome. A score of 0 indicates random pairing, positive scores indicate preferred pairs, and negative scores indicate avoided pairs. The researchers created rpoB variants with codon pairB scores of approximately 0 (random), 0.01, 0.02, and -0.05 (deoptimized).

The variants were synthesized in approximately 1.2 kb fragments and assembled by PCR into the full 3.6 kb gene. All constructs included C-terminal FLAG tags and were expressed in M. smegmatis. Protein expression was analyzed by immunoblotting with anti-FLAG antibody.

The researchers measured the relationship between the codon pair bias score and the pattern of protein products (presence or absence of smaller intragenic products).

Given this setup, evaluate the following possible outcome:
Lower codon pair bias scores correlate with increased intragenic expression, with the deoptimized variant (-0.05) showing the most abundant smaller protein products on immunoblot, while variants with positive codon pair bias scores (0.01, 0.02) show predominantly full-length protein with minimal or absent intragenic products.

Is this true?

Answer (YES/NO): NO